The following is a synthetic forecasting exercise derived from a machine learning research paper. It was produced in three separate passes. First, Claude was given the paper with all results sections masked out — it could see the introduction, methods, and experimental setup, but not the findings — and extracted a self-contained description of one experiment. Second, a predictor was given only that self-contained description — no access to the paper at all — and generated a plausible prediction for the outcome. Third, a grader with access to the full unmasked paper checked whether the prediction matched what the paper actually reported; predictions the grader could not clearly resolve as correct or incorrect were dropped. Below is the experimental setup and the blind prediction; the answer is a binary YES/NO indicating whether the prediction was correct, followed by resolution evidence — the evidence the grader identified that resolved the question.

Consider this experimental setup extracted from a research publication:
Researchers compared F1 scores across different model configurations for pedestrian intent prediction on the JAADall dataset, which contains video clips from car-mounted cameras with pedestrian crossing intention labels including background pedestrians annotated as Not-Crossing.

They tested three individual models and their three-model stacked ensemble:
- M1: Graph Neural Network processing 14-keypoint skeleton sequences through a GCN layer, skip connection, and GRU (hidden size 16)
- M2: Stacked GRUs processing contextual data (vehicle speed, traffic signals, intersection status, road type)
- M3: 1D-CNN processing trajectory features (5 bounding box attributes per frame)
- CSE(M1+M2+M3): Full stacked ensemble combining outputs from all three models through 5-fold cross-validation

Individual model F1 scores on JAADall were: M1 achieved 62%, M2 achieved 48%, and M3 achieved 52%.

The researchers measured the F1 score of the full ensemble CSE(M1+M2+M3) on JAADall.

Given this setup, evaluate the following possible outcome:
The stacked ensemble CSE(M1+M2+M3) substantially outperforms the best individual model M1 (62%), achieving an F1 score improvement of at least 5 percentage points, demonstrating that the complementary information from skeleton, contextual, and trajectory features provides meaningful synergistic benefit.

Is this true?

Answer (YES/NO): YES